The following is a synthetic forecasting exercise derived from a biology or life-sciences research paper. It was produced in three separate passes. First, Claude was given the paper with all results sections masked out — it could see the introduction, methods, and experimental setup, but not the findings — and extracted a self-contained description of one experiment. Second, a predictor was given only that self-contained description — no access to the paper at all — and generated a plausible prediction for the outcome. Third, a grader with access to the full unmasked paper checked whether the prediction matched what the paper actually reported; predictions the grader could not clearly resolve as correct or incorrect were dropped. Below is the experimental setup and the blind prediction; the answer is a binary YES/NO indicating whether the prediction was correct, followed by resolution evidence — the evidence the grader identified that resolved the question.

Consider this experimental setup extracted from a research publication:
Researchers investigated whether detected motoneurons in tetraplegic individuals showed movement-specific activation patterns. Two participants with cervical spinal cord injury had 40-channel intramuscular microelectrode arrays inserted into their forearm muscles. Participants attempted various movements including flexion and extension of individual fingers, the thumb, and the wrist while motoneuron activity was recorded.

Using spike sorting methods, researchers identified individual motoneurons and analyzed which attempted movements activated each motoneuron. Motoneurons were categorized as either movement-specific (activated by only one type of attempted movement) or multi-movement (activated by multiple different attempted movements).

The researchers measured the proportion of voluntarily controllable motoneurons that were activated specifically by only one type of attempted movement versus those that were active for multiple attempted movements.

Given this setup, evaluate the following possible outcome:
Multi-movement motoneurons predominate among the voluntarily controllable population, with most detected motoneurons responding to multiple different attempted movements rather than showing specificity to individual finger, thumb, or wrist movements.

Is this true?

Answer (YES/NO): YES